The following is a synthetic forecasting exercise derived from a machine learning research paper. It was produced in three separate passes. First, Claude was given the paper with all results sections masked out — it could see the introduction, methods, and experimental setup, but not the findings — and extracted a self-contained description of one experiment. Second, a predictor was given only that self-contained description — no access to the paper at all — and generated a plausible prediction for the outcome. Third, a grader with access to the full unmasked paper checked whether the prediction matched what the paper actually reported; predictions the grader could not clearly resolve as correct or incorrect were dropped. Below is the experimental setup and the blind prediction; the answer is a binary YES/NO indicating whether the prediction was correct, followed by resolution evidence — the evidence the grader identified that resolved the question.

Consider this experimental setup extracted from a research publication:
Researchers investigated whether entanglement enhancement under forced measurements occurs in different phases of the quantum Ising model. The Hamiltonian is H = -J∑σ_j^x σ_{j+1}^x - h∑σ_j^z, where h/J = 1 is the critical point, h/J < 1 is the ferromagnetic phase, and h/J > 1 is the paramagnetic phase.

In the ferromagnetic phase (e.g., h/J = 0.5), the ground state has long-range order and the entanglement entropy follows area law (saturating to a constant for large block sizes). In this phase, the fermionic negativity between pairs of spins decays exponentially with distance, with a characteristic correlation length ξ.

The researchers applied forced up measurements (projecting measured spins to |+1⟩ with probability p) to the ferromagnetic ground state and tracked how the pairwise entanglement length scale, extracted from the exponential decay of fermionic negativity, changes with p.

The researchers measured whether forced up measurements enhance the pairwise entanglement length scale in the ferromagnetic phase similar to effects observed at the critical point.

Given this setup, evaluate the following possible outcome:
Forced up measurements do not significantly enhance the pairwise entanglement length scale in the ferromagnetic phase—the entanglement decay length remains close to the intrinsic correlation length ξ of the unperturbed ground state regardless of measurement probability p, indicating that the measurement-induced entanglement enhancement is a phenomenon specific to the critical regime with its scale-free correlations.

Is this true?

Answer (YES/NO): NO